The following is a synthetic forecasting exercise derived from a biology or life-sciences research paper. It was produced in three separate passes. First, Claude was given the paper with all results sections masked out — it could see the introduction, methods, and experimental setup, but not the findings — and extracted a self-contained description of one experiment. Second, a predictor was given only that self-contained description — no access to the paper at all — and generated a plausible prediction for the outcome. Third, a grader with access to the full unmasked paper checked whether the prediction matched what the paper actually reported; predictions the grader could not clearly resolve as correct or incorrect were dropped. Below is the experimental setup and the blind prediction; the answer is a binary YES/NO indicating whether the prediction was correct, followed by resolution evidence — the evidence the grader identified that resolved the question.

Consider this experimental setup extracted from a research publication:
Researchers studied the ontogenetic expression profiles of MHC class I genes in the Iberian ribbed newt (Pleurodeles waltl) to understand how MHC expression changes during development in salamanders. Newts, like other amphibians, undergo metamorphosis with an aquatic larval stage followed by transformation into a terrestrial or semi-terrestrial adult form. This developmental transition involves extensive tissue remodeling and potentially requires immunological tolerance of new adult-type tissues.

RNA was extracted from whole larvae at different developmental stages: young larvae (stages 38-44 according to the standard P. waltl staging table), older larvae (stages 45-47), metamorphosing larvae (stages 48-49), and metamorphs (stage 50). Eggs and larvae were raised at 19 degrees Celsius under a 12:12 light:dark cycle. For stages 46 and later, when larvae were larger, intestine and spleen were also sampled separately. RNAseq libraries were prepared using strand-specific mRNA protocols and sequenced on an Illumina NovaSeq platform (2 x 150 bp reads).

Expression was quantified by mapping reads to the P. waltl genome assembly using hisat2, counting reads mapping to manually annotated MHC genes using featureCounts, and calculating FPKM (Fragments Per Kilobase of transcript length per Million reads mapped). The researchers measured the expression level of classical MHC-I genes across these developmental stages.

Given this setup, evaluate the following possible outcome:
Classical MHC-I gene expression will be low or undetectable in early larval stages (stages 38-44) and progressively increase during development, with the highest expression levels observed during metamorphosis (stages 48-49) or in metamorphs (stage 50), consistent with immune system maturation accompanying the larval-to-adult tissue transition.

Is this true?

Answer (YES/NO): NO